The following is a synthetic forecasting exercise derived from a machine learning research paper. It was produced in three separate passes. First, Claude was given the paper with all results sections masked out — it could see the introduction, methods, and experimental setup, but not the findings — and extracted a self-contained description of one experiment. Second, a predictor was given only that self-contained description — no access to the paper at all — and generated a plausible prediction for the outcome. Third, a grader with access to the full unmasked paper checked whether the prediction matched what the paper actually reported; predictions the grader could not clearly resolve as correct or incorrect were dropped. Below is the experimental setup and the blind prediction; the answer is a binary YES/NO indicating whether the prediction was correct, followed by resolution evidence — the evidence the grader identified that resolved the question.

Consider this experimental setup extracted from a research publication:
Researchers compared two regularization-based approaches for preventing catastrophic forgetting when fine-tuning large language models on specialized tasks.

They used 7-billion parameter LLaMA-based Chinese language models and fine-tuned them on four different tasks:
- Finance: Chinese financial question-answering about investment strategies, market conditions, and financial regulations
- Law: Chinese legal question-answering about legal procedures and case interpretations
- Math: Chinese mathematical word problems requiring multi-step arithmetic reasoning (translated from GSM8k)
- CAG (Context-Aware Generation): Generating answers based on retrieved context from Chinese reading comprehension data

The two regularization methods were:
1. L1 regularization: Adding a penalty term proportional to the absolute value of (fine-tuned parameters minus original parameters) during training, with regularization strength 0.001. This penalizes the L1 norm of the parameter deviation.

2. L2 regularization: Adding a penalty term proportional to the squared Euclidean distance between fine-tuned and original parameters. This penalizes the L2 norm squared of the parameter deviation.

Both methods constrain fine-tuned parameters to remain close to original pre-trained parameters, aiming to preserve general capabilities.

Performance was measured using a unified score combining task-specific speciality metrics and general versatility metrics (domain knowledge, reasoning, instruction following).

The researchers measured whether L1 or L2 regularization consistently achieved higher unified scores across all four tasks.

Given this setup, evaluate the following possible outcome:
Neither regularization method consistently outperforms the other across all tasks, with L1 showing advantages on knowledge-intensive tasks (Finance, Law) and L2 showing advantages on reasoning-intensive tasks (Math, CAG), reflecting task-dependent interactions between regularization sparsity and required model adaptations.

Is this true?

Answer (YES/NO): NO